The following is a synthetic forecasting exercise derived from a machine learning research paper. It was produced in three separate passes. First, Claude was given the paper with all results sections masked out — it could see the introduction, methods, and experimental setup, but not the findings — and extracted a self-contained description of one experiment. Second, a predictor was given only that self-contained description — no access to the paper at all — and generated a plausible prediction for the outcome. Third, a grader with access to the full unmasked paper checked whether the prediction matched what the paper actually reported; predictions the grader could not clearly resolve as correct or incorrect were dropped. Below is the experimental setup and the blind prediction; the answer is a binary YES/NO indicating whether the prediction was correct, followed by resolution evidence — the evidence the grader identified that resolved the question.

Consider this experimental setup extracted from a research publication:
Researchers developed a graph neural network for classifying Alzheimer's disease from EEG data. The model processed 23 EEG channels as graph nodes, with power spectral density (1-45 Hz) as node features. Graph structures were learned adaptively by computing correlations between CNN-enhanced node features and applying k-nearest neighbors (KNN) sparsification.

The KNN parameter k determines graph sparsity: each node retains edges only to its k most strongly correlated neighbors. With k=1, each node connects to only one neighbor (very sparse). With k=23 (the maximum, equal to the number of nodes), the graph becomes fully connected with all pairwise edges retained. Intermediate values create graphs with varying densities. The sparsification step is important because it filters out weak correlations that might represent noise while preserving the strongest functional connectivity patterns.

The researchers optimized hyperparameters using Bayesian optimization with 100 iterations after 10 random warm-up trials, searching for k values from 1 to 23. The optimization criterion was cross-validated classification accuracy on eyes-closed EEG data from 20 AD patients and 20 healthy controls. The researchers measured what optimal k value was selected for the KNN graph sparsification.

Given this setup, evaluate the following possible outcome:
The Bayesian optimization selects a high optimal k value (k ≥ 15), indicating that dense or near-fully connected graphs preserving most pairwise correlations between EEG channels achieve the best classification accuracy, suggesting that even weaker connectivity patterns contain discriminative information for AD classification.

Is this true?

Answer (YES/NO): NO